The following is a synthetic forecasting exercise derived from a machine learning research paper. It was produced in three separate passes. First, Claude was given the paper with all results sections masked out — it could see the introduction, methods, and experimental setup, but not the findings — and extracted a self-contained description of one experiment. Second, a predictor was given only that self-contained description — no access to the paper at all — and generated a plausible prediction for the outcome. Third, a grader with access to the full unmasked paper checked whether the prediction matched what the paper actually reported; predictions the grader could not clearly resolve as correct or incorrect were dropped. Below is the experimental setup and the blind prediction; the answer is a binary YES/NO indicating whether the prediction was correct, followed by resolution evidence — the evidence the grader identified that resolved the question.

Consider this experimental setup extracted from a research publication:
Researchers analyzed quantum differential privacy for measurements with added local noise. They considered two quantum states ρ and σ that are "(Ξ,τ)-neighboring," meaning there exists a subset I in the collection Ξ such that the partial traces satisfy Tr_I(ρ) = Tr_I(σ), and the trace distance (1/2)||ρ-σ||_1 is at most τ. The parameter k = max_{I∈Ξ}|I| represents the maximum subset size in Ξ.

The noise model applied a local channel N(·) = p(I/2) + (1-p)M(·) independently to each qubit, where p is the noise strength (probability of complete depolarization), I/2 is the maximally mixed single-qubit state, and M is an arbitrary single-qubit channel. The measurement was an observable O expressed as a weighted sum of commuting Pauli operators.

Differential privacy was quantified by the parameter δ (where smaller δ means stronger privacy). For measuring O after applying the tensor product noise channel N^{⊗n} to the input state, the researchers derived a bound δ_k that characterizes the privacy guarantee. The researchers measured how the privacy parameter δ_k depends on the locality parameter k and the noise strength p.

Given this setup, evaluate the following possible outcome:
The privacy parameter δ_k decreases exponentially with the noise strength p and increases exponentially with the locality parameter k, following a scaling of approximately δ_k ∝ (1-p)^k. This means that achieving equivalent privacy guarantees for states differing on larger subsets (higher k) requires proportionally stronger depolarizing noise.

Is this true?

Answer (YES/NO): NO